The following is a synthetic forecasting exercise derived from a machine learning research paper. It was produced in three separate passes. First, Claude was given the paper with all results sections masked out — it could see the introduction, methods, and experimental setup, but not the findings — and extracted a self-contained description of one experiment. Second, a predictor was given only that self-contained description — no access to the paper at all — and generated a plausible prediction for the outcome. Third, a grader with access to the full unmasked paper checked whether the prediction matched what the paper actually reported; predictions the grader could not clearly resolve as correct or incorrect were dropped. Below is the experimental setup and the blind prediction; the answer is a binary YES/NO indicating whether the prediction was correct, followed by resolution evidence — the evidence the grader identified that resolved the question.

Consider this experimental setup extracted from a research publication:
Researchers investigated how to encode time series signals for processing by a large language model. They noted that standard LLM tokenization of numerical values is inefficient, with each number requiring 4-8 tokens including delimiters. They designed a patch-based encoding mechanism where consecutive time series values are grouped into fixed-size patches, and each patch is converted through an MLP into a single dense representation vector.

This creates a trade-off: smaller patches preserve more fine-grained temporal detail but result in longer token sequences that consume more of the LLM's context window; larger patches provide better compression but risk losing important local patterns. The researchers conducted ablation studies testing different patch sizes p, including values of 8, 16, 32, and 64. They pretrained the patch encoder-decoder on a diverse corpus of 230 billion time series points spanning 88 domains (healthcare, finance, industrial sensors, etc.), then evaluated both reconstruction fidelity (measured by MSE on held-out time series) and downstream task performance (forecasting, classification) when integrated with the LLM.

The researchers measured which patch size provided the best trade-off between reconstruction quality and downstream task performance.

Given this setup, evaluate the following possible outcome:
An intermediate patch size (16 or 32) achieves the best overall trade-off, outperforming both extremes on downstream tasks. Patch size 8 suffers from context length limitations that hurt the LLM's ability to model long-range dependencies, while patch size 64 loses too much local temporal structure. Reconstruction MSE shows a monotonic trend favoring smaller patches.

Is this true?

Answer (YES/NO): NO